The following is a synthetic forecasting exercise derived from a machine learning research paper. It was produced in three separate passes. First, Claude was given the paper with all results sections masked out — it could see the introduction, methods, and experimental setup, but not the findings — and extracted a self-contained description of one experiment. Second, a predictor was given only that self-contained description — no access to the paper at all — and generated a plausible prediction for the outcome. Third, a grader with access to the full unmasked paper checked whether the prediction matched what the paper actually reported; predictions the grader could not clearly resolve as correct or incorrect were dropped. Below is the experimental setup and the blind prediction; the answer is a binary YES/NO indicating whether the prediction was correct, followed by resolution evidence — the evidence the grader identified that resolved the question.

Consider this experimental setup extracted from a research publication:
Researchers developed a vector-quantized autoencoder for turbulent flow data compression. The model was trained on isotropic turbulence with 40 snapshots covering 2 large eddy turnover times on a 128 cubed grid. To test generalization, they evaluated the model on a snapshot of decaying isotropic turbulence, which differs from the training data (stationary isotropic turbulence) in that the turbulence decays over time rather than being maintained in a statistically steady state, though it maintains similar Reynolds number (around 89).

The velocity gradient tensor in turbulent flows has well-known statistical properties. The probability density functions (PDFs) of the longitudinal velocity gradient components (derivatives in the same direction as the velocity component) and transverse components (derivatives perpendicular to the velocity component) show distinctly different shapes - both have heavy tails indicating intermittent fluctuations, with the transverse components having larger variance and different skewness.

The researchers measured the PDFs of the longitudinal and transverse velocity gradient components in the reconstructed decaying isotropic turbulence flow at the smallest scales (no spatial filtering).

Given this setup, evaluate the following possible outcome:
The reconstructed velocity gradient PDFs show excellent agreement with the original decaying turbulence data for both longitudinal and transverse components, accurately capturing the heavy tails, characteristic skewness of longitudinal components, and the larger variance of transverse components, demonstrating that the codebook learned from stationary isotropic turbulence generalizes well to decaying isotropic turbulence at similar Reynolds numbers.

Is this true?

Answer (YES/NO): NO